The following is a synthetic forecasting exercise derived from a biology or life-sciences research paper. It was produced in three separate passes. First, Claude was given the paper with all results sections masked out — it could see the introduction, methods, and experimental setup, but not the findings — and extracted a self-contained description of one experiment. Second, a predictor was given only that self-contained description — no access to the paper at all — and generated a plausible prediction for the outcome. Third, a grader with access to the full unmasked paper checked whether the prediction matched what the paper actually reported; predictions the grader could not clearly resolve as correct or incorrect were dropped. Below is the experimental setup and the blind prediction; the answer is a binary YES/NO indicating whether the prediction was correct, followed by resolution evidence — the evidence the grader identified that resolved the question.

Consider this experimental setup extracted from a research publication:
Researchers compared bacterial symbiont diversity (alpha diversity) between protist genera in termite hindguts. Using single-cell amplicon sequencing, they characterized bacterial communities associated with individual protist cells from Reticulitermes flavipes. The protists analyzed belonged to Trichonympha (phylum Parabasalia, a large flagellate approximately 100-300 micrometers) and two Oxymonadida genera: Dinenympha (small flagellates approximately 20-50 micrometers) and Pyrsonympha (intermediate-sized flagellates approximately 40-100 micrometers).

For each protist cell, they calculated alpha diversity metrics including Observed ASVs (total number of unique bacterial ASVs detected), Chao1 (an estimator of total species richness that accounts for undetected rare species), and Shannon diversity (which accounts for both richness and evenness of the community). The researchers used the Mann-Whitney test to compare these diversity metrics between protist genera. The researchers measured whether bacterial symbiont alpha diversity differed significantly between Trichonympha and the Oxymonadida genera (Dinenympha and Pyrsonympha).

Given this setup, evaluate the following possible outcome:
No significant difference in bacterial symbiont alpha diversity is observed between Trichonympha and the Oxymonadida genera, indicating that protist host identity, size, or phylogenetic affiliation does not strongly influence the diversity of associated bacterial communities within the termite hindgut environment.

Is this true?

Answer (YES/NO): NO